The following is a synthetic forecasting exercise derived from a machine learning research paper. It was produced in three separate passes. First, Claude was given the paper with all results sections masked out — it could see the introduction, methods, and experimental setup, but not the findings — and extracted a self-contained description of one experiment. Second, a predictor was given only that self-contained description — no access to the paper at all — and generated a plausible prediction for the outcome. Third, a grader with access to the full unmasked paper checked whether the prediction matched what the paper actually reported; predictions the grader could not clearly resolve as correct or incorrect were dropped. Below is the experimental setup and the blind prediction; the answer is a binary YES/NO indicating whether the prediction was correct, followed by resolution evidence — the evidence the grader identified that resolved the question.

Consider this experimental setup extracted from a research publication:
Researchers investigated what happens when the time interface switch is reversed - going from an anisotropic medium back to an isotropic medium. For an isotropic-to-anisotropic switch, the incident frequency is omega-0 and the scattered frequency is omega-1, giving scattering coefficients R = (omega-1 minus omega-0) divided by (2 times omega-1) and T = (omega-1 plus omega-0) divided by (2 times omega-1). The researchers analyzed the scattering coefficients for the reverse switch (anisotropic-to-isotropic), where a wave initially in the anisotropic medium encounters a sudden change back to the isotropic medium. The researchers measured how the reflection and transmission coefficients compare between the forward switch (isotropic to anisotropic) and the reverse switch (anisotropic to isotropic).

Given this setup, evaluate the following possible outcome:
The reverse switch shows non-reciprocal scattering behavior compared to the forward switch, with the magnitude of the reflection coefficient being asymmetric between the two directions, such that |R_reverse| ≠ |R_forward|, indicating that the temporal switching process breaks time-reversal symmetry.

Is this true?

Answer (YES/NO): YES